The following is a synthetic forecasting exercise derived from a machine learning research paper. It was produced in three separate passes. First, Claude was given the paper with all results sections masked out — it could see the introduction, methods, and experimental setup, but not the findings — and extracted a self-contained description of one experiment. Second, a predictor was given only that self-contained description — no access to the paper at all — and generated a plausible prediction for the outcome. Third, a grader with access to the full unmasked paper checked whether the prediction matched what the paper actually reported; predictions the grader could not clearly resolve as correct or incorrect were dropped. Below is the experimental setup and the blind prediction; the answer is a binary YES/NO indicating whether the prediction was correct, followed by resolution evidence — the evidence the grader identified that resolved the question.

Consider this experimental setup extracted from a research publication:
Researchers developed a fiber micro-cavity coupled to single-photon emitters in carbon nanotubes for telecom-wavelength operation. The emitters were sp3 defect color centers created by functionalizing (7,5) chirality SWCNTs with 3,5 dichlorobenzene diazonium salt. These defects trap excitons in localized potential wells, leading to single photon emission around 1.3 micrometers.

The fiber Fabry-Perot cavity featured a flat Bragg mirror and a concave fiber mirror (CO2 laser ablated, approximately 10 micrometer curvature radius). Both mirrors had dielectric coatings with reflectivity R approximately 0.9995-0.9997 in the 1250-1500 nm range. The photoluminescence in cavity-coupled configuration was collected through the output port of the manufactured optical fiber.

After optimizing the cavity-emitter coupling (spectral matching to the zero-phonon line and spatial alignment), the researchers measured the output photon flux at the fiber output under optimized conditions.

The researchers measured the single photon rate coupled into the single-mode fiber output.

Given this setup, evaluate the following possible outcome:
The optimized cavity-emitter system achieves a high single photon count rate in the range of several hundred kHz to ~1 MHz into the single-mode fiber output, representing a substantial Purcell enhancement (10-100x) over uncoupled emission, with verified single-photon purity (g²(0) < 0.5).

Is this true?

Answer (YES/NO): NO